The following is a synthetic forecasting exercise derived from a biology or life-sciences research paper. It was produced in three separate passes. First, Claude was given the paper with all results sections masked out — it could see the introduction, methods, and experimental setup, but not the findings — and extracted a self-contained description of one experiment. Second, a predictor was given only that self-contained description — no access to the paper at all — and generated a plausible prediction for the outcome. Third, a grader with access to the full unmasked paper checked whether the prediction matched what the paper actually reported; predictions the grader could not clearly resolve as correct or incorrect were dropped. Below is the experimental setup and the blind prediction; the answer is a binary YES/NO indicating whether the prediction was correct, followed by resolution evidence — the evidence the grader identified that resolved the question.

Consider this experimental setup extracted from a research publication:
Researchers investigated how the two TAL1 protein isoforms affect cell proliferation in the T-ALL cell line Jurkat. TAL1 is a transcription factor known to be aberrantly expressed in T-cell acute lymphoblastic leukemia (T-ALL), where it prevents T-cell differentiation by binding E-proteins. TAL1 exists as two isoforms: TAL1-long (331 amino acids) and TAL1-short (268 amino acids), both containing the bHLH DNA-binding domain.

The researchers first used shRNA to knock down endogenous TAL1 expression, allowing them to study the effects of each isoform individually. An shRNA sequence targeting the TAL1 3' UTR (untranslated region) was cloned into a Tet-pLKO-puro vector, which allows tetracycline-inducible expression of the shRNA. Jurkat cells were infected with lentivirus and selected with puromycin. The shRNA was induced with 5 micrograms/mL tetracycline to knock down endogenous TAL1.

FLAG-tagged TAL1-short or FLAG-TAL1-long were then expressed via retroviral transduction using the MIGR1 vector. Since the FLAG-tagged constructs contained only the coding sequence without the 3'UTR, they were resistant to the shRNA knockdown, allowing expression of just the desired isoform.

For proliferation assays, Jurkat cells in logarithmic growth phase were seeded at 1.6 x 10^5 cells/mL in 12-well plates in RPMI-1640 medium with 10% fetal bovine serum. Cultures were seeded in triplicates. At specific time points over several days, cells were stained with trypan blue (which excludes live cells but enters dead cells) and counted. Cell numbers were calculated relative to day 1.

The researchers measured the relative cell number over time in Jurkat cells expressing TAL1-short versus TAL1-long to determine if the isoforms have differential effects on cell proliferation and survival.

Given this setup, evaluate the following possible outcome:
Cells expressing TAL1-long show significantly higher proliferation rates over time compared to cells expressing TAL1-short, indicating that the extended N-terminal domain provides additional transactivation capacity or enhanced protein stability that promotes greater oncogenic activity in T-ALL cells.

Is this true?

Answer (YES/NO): NO